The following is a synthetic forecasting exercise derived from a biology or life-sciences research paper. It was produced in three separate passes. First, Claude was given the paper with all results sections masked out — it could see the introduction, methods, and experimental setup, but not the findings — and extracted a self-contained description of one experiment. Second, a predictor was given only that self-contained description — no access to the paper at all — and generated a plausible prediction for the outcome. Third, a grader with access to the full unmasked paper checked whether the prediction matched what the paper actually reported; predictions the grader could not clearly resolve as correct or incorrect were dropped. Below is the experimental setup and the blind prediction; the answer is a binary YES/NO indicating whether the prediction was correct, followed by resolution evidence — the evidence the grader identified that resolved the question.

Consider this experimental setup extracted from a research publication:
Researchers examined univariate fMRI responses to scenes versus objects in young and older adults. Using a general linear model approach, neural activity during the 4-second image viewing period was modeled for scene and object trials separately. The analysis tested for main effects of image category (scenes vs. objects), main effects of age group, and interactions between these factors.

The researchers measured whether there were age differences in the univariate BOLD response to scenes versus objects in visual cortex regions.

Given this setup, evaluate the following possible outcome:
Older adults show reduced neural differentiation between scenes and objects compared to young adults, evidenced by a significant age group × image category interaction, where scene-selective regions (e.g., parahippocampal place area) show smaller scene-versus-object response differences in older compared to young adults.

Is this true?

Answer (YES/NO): NO